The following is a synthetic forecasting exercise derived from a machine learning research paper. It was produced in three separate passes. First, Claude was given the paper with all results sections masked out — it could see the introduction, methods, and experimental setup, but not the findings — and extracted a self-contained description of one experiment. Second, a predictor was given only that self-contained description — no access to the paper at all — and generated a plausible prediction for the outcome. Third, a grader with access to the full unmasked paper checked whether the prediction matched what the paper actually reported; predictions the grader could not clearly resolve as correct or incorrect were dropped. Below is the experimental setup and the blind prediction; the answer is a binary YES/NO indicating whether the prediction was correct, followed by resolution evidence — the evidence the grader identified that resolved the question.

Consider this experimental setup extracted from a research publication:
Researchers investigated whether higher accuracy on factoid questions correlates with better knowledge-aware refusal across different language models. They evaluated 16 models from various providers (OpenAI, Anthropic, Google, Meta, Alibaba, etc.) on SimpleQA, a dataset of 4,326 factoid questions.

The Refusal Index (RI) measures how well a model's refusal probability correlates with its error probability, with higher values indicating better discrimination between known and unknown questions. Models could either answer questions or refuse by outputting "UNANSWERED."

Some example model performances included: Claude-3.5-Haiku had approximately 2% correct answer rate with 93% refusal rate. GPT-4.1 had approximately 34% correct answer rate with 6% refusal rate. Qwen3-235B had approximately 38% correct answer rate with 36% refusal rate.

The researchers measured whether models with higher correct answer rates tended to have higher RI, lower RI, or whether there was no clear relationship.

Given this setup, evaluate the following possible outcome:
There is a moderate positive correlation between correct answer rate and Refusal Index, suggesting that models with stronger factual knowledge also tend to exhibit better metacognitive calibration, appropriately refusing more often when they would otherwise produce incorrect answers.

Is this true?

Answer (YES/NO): NO